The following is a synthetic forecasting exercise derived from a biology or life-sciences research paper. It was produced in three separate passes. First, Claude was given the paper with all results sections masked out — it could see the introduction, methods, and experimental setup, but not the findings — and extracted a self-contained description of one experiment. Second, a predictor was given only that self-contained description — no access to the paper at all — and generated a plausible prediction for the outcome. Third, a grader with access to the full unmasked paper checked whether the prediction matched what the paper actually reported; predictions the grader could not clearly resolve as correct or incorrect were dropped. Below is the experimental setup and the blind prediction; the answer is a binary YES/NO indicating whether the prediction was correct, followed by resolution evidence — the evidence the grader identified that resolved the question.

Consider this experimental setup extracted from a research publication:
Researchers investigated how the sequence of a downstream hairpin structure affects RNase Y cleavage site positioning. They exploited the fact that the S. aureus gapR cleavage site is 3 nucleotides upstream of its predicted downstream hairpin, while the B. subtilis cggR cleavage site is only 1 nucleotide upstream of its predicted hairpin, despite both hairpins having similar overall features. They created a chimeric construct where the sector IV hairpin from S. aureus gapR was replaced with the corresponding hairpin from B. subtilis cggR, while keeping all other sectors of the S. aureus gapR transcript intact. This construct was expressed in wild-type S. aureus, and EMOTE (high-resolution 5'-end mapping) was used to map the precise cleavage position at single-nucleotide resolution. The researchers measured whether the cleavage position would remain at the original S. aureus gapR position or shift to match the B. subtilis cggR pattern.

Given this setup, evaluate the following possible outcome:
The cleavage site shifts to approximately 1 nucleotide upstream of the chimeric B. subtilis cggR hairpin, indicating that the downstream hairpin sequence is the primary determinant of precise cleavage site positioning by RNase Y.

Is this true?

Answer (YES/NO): YES